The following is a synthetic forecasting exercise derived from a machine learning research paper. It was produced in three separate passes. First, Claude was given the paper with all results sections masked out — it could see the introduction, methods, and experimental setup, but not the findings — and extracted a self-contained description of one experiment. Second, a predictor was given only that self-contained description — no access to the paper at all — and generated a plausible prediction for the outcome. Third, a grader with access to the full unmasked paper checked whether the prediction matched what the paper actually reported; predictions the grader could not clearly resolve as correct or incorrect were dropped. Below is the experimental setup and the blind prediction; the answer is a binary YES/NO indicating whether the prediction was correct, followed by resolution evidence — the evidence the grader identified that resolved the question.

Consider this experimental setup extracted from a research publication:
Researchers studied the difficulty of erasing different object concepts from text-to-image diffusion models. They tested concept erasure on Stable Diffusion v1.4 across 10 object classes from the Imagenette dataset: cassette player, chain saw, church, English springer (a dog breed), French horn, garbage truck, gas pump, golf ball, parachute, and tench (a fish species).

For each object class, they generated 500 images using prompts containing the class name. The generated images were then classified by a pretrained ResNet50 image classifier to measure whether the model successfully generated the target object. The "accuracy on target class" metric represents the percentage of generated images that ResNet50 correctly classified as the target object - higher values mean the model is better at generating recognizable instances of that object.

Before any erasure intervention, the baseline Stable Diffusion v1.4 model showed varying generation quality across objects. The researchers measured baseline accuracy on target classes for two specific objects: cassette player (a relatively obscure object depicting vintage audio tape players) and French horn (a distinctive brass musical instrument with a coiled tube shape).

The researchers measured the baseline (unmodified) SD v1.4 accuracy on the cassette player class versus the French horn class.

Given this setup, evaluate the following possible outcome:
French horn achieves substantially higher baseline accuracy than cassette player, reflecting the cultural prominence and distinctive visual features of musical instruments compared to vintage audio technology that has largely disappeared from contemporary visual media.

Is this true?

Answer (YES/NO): YES